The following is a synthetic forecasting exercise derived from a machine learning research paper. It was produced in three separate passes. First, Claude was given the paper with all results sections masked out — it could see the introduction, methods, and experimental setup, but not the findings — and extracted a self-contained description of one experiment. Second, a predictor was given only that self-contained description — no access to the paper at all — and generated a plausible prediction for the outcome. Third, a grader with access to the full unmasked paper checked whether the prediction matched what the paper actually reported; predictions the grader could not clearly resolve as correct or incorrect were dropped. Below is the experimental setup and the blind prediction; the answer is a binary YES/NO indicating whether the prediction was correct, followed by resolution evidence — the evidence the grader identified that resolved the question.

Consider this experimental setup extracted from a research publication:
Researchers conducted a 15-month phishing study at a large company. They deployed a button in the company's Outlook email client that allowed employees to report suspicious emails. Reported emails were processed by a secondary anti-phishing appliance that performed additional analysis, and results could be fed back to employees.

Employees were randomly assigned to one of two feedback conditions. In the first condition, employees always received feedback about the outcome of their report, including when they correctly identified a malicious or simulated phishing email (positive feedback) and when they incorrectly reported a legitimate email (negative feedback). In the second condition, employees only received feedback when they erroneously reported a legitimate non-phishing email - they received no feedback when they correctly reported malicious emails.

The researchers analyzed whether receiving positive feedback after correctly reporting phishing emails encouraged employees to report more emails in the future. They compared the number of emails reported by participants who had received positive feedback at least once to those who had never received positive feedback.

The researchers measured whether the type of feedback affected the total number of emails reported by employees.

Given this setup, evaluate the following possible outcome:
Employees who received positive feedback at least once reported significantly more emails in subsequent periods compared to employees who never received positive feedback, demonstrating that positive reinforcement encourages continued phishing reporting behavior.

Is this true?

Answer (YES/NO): YES